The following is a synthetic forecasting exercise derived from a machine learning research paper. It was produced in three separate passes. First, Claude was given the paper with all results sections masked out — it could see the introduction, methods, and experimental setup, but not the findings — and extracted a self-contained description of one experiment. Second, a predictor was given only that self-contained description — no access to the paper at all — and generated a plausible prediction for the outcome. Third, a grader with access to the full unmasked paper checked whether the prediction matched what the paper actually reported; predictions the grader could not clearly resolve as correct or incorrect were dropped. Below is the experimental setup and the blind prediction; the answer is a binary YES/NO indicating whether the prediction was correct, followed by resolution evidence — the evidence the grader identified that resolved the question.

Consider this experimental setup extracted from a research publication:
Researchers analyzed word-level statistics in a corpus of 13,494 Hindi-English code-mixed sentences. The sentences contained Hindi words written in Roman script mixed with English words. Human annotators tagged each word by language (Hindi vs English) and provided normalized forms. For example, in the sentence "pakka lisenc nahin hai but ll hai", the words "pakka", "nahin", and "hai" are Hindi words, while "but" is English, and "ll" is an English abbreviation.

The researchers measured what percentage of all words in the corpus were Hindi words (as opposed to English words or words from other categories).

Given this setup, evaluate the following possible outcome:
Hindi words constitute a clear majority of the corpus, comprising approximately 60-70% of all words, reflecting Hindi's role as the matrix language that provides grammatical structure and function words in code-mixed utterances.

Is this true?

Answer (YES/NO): NO